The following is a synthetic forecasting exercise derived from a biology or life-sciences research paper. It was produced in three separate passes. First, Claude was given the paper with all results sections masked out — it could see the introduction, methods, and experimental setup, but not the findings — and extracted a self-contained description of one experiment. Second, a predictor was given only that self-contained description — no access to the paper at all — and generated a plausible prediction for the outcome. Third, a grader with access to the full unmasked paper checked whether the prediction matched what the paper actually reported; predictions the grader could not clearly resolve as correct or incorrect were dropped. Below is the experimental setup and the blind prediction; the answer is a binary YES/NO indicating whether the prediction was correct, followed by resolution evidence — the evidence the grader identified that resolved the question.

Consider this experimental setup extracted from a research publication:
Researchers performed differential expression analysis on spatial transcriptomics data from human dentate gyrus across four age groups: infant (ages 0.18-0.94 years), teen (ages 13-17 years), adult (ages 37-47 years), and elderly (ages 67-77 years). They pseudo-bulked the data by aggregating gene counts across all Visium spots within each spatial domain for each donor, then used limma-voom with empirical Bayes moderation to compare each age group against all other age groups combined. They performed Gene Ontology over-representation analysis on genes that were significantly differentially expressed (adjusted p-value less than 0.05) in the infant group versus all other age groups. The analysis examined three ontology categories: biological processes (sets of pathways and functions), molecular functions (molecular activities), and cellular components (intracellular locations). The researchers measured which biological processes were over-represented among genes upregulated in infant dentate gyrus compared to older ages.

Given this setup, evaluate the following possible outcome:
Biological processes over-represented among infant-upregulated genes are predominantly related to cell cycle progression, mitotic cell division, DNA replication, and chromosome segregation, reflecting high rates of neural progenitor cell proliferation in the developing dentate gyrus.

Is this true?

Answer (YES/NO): NO